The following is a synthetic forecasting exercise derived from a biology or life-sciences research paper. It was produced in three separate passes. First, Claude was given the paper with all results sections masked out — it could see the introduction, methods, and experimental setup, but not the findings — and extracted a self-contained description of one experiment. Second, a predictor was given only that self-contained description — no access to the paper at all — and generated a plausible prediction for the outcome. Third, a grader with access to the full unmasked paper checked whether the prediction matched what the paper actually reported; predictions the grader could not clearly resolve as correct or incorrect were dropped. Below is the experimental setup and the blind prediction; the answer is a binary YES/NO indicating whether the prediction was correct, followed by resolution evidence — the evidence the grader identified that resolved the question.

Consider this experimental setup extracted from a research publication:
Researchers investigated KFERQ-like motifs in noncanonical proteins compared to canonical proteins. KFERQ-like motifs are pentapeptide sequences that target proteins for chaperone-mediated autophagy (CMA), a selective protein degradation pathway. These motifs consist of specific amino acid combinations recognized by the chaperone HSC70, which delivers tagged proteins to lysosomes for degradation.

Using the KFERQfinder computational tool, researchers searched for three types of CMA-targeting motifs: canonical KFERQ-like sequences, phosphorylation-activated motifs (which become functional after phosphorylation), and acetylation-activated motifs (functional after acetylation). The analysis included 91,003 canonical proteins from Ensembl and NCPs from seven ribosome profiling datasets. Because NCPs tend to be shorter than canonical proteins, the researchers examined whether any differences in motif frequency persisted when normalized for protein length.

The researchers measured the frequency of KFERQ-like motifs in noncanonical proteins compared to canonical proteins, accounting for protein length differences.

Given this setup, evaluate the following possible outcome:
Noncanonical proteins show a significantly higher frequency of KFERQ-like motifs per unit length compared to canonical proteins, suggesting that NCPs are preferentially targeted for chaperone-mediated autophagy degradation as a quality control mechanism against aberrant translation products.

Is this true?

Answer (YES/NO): NO